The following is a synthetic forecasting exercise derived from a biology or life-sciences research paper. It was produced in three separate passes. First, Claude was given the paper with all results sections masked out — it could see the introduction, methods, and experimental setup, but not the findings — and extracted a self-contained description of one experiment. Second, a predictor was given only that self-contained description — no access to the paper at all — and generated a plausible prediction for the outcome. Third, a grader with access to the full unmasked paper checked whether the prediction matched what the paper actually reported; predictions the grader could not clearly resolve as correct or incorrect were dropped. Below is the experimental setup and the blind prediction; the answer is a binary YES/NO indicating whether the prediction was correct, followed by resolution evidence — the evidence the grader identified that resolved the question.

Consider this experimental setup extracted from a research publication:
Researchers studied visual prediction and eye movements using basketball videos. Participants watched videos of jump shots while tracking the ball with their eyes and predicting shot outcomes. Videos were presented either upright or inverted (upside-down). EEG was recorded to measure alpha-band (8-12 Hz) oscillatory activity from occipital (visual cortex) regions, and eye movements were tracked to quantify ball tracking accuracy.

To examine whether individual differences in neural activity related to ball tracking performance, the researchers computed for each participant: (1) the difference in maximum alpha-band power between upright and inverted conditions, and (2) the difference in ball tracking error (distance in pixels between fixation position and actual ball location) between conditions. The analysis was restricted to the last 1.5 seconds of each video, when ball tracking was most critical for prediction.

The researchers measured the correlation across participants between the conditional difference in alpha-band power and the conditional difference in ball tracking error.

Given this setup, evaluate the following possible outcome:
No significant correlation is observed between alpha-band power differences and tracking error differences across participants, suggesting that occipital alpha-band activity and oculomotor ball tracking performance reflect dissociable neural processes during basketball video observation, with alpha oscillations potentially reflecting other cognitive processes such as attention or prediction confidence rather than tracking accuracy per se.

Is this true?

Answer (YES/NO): NO